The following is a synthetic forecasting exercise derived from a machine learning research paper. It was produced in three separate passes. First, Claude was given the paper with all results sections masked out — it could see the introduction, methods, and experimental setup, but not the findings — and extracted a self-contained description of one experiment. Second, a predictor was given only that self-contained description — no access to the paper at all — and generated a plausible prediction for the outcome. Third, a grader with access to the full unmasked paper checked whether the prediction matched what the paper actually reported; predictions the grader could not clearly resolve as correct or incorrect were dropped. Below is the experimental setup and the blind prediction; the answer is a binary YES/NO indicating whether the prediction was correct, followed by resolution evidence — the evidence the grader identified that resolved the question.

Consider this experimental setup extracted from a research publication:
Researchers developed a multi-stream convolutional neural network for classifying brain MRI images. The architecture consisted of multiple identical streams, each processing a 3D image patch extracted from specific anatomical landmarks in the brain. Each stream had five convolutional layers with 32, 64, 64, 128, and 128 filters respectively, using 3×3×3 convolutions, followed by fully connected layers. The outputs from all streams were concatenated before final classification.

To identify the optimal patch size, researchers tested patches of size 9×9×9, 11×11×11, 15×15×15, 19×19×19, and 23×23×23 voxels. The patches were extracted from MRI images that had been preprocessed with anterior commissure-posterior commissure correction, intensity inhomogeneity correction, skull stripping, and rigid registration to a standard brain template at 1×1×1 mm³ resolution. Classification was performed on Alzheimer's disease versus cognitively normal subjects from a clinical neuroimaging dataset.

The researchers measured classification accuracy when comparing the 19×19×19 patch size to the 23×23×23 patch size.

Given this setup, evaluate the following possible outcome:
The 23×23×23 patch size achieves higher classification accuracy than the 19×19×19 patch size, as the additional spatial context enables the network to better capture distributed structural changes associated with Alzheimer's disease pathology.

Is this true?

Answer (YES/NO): NO